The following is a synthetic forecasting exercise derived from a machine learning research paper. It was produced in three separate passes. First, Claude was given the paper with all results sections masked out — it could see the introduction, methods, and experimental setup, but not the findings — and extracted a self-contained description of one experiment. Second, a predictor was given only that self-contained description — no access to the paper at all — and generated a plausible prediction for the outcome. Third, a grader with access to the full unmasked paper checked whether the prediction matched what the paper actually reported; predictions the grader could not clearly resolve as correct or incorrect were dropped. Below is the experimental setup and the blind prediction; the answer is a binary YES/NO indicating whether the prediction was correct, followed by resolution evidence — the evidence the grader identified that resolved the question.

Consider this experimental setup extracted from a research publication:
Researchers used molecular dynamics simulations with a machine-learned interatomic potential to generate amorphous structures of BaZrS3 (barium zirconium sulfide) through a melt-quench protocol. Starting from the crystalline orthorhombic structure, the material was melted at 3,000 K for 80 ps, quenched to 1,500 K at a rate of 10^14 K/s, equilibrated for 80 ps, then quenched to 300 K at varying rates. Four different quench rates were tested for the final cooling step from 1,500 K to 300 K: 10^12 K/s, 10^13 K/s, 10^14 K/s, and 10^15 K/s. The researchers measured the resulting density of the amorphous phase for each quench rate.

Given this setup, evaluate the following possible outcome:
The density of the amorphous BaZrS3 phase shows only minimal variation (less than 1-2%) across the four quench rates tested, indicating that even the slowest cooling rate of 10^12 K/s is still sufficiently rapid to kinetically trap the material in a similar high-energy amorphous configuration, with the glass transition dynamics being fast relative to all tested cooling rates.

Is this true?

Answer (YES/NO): NO